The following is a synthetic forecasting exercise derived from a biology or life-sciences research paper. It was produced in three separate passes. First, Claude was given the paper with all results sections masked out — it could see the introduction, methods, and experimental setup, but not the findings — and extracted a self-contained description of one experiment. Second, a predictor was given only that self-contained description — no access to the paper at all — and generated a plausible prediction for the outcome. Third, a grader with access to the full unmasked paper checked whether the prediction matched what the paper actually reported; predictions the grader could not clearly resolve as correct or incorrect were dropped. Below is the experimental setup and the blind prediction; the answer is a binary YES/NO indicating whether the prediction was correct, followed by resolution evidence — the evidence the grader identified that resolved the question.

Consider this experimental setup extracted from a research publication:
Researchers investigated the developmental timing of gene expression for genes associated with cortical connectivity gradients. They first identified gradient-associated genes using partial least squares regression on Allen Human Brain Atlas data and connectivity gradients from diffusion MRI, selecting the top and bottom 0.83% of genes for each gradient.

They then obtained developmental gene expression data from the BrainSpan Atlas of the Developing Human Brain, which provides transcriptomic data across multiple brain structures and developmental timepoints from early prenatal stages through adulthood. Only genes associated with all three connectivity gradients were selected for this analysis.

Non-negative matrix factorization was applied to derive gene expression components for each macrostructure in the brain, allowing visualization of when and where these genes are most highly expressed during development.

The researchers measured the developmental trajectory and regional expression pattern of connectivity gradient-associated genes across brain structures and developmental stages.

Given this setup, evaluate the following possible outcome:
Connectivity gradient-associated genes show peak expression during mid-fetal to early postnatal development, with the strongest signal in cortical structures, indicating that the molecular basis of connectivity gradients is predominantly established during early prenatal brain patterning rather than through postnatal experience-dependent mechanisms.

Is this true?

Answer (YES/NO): NO